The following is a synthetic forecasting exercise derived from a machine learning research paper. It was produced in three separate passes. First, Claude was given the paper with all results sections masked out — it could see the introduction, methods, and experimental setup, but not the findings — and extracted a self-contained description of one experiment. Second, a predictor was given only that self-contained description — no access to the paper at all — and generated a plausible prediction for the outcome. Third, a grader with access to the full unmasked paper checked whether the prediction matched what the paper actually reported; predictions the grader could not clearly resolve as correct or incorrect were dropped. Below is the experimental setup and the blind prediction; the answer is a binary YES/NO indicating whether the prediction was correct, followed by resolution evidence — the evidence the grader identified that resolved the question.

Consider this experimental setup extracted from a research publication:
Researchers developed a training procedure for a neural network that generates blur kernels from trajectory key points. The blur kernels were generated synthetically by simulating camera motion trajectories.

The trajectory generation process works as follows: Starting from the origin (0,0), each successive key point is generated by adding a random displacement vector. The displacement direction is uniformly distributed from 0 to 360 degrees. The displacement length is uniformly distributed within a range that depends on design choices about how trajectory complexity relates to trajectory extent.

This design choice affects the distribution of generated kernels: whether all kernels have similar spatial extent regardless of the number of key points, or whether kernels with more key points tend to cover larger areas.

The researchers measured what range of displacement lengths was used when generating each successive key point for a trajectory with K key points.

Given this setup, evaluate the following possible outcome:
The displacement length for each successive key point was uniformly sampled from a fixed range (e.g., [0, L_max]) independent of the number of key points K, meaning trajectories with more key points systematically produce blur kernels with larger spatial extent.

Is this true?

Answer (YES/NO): NO